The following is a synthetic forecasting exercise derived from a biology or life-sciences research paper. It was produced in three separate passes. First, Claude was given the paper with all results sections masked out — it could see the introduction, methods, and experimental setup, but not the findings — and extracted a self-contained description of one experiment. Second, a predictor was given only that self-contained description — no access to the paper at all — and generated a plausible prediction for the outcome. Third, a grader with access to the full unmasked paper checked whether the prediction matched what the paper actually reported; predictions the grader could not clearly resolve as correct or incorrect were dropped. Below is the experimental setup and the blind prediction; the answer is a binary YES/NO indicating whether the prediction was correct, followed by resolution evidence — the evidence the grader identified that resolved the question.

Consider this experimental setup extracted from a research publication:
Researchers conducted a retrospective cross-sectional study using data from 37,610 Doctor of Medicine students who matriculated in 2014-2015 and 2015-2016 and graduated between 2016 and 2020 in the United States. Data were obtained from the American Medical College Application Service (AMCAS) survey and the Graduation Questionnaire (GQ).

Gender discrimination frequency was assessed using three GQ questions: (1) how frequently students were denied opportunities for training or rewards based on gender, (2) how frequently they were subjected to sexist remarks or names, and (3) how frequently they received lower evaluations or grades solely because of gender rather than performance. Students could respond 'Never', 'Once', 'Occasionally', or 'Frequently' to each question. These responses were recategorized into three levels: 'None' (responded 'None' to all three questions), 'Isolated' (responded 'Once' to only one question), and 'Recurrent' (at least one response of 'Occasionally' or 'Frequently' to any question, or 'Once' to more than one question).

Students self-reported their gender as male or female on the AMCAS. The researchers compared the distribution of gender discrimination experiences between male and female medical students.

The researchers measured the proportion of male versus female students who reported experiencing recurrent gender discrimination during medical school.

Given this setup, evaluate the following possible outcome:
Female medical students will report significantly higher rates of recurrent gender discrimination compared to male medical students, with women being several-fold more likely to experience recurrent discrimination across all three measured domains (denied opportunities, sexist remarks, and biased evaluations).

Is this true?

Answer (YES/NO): NO